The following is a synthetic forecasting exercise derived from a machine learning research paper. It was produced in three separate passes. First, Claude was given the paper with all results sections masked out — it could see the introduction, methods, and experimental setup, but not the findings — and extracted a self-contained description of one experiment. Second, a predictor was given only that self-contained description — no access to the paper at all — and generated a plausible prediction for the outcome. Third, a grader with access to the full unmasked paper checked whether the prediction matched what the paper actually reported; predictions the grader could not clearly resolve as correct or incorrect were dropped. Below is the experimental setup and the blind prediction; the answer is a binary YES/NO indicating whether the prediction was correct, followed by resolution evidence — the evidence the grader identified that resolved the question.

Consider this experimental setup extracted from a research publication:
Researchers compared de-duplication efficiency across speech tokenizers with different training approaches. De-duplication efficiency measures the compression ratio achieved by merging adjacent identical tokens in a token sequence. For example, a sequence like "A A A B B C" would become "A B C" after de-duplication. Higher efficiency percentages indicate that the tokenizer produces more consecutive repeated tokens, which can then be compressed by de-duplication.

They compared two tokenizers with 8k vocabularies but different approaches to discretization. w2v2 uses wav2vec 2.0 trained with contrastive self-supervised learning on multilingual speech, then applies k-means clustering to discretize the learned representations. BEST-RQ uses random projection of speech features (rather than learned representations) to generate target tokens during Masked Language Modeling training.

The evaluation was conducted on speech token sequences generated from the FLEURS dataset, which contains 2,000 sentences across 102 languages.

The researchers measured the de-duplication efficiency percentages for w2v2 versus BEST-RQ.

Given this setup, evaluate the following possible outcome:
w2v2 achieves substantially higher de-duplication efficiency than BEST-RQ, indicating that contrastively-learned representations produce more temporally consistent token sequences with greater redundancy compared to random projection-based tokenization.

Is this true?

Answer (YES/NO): NO